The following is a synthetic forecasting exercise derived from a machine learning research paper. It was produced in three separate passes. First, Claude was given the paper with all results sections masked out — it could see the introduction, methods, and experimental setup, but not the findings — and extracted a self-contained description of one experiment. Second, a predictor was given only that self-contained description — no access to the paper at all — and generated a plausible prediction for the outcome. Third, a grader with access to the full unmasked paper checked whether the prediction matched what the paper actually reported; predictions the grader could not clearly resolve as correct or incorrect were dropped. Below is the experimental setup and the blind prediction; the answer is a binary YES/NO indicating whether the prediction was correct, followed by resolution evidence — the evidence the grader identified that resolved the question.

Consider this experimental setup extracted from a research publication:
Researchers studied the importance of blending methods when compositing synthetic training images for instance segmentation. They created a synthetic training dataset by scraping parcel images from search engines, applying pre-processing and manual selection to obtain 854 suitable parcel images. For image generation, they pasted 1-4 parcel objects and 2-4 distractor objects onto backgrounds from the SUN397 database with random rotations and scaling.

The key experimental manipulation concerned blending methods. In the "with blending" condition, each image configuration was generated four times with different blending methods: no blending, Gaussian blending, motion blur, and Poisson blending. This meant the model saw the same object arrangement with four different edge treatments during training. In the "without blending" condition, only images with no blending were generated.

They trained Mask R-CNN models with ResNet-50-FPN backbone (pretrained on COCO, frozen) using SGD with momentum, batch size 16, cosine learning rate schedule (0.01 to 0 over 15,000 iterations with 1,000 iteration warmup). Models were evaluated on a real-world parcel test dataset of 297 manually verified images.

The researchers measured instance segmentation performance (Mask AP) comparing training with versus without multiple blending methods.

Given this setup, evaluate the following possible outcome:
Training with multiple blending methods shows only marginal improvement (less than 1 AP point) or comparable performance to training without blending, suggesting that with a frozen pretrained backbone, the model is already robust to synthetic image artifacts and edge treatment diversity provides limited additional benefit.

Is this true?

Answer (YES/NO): NO